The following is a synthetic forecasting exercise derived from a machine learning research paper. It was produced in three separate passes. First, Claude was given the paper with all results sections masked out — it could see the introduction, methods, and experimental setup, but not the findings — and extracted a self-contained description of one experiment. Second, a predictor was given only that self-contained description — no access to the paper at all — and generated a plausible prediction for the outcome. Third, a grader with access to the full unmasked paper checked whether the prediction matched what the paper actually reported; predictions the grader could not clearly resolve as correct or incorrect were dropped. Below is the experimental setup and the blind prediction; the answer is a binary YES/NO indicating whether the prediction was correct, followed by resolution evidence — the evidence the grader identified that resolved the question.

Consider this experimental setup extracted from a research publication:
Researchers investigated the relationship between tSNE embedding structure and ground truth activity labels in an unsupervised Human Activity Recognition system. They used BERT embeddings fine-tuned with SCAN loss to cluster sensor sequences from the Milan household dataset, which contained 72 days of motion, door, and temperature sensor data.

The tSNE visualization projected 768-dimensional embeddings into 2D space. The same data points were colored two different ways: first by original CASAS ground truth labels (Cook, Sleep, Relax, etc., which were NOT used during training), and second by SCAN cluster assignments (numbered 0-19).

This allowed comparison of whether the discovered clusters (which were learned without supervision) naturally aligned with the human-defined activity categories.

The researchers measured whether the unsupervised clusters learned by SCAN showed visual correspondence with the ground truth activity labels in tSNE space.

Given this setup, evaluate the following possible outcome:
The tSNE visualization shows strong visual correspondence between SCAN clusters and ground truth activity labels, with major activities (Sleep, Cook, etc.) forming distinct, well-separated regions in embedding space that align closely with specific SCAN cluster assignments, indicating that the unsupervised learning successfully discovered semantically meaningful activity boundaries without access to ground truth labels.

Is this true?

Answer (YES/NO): NO